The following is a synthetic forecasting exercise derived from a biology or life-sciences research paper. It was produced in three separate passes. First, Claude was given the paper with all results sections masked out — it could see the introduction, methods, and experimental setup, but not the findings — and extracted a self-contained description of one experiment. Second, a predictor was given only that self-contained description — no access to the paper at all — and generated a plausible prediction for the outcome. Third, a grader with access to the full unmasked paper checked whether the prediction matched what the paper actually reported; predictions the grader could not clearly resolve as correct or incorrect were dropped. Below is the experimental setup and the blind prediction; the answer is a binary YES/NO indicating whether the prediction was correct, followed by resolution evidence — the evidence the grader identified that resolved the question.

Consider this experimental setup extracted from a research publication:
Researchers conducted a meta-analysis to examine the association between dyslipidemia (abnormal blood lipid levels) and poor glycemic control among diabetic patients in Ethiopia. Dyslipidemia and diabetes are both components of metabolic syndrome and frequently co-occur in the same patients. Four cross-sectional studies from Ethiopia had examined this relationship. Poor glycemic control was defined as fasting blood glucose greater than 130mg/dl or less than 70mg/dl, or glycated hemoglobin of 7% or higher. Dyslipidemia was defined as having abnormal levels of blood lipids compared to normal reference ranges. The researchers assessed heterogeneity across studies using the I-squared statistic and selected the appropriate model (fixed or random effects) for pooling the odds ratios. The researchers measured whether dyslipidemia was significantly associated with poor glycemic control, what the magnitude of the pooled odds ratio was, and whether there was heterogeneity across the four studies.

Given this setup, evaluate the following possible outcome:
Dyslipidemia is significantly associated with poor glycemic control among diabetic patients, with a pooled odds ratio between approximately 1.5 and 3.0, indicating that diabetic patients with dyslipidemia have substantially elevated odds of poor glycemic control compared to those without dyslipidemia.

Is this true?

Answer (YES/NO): NO